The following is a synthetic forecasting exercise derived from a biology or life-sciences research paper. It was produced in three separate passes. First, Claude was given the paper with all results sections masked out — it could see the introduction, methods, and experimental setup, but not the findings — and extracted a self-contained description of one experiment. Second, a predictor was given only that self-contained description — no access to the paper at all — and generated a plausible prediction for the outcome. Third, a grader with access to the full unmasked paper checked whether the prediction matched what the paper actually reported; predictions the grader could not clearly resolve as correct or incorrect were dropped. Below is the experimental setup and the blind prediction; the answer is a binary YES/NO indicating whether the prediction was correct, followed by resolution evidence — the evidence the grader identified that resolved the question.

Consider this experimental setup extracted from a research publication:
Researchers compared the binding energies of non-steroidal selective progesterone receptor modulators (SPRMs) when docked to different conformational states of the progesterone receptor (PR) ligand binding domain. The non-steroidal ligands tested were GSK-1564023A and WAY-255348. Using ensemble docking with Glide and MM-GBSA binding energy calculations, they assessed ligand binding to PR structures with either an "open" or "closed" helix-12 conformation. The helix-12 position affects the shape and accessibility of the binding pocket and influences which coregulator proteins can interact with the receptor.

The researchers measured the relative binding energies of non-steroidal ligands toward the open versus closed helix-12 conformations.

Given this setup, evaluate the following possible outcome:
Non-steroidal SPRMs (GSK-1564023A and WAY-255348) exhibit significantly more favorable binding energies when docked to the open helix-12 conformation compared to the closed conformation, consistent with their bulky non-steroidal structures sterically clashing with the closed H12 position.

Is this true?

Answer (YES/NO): NO